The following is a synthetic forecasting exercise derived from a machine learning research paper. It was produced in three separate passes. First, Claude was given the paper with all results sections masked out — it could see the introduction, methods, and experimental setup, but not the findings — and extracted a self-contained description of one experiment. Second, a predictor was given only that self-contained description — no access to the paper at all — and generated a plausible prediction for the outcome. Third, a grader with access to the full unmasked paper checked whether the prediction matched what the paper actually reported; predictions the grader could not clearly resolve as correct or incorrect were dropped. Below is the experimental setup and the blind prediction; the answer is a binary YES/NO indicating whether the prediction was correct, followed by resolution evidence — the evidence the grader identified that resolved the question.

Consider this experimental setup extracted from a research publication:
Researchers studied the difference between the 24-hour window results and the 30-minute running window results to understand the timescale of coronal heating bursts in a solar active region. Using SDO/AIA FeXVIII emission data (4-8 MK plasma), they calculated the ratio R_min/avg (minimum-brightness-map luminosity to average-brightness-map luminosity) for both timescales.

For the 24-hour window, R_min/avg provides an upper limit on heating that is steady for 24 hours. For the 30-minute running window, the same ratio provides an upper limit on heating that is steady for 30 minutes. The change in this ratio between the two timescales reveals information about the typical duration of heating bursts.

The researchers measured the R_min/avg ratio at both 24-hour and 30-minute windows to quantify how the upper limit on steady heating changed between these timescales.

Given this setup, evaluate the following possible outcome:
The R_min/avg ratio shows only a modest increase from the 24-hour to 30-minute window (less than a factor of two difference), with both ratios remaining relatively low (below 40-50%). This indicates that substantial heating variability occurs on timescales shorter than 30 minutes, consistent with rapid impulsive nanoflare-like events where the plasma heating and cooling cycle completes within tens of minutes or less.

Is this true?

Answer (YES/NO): NO